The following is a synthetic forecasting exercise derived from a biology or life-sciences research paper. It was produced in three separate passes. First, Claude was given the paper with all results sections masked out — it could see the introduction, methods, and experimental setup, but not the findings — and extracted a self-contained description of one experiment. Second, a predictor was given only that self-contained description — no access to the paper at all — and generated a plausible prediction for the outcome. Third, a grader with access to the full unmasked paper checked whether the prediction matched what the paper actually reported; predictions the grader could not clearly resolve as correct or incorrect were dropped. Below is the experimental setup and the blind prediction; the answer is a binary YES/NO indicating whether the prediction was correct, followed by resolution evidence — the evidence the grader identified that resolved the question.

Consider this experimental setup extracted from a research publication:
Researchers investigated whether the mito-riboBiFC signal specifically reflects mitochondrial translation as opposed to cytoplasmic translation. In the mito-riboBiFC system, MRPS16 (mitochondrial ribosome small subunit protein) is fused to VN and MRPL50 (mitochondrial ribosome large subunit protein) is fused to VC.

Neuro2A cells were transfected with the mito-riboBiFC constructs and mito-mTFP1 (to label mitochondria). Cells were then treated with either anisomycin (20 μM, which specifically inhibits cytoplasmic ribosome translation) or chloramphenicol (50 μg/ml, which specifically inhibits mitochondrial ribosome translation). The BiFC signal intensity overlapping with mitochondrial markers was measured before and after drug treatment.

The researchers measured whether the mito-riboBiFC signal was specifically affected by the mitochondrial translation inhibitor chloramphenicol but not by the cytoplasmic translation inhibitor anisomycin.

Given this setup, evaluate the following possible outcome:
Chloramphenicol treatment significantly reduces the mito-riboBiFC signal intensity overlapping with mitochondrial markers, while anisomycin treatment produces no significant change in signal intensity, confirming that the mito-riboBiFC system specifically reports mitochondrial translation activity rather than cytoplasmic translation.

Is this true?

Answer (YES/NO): NO